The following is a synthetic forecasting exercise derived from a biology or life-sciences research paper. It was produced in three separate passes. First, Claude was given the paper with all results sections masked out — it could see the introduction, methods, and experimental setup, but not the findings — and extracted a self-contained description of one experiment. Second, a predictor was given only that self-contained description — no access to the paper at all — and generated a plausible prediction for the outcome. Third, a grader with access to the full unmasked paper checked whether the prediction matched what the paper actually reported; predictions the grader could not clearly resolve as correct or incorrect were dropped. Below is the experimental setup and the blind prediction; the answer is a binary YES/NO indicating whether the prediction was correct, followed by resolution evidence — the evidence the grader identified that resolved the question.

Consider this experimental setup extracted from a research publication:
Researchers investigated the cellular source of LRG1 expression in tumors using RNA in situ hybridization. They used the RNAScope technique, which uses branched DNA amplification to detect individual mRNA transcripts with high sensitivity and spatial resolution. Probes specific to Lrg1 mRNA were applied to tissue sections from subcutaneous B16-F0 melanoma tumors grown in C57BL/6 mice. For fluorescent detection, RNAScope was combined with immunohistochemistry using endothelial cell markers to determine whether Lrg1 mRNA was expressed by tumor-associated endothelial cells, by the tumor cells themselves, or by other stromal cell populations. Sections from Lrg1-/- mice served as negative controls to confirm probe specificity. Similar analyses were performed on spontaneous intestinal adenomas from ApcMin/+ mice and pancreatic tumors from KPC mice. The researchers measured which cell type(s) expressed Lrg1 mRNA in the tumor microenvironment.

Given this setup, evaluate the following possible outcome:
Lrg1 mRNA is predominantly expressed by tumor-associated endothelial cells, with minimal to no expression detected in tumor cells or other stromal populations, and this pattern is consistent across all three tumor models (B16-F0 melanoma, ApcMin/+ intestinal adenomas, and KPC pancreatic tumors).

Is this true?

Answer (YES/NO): NO